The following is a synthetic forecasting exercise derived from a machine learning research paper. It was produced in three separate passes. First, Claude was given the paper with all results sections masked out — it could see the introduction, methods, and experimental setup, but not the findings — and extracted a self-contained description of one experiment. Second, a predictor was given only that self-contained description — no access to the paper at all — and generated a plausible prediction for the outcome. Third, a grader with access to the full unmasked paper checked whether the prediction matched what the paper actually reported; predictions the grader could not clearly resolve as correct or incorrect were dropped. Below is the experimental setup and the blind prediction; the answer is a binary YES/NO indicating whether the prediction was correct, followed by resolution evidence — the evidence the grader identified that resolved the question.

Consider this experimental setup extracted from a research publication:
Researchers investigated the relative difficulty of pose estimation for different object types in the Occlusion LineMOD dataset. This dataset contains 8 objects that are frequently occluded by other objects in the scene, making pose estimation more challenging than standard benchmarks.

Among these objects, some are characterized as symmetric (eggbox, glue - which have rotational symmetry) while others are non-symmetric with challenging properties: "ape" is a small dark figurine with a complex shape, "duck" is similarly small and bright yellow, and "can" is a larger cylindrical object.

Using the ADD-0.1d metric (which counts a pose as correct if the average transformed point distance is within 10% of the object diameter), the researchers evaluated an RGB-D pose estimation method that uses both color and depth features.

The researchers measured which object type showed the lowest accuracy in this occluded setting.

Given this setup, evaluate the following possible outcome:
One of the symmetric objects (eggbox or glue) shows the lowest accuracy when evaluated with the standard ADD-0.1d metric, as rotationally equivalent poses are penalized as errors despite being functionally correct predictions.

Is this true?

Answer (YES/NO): NO